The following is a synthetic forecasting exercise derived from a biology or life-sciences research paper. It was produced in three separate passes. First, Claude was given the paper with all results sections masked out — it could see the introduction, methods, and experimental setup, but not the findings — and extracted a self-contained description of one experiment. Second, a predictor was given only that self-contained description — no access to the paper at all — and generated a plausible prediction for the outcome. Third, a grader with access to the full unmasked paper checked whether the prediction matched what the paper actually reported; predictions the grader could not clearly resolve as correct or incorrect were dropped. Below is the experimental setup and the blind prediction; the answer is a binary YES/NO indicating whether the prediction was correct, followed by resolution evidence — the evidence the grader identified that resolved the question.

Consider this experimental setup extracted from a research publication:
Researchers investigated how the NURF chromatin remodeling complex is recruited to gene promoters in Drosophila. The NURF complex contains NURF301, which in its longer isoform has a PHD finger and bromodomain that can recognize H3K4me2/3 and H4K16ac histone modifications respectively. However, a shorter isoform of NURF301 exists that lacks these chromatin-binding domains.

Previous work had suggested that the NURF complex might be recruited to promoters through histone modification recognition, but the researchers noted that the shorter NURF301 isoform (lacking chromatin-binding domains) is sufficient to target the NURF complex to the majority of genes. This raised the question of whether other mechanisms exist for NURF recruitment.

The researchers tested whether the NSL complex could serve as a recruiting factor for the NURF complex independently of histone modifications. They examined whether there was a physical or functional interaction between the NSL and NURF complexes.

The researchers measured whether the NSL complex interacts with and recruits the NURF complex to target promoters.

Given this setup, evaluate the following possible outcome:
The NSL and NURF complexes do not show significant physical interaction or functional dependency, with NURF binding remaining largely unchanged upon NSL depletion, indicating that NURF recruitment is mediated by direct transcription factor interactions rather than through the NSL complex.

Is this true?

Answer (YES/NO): NO